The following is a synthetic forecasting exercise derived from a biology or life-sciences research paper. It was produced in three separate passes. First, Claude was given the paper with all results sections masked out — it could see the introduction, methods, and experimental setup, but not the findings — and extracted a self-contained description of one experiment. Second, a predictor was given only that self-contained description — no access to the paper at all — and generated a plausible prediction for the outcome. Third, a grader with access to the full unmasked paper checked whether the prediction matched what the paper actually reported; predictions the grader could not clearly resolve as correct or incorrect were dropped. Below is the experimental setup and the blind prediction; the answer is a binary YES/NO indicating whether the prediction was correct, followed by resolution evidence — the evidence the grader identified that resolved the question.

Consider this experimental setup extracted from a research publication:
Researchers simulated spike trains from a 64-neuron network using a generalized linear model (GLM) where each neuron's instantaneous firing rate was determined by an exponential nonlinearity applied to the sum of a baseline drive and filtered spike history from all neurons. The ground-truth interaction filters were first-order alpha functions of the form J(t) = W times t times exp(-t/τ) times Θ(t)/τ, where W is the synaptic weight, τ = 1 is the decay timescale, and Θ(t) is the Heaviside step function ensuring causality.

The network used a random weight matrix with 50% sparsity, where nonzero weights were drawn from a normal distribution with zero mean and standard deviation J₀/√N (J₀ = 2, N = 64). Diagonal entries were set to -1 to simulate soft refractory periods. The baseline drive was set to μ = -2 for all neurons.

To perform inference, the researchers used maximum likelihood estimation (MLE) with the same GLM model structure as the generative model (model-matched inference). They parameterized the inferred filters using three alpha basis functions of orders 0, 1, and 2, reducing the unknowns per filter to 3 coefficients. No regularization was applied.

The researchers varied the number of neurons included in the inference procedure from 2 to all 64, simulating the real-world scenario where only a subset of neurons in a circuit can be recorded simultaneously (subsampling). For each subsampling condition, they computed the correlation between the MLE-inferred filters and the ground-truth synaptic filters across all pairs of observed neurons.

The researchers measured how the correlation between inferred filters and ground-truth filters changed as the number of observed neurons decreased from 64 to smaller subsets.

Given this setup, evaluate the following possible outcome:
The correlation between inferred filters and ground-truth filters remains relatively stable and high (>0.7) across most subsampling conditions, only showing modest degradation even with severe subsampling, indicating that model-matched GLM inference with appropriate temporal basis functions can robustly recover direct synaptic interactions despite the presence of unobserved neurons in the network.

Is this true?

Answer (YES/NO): NO